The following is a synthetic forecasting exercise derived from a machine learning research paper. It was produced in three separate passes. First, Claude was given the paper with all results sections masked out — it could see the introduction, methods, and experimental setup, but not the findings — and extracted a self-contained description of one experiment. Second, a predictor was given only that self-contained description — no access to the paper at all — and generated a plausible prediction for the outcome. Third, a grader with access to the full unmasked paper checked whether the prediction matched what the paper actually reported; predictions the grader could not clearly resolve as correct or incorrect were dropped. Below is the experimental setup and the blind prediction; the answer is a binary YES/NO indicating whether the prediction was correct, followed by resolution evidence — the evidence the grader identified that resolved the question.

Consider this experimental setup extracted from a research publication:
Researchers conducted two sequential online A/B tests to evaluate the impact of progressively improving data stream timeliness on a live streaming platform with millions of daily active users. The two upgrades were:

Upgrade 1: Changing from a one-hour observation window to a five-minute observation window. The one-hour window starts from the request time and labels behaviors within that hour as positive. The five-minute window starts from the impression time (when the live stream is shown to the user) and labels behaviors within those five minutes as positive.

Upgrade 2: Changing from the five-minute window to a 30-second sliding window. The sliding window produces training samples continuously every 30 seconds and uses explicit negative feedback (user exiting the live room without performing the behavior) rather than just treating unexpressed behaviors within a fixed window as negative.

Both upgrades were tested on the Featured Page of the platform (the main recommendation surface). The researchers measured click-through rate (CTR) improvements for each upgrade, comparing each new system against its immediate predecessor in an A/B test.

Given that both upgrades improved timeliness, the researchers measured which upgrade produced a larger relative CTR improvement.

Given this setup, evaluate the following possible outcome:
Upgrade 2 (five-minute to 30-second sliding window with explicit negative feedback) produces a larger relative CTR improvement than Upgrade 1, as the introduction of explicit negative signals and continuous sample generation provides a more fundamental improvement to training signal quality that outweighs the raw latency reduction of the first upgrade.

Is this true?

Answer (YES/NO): NO